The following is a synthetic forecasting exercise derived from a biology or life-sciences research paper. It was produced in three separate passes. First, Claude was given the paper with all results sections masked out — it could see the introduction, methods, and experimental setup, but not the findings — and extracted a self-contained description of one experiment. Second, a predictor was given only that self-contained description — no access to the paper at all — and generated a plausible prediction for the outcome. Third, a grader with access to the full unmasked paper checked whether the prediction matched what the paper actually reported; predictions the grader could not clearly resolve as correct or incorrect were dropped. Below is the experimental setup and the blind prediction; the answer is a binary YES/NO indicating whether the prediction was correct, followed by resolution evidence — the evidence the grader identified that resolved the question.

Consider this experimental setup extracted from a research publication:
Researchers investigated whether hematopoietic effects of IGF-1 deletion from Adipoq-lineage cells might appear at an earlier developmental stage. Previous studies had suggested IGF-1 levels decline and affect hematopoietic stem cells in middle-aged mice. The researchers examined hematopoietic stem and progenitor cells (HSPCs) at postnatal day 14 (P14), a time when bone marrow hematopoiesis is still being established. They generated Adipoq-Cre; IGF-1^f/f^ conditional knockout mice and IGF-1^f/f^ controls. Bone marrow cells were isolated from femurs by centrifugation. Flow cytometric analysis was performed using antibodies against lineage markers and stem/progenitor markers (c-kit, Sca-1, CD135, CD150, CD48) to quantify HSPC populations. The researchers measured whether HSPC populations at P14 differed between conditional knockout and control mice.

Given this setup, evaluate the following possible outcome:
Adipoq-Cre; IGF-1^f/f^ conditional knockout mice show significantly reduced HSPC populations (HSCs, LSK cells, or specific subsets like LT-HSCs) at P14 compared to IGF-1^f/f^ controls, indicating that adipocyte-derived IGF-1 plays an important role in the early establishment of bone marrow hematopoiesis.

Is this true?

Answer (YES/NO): NO